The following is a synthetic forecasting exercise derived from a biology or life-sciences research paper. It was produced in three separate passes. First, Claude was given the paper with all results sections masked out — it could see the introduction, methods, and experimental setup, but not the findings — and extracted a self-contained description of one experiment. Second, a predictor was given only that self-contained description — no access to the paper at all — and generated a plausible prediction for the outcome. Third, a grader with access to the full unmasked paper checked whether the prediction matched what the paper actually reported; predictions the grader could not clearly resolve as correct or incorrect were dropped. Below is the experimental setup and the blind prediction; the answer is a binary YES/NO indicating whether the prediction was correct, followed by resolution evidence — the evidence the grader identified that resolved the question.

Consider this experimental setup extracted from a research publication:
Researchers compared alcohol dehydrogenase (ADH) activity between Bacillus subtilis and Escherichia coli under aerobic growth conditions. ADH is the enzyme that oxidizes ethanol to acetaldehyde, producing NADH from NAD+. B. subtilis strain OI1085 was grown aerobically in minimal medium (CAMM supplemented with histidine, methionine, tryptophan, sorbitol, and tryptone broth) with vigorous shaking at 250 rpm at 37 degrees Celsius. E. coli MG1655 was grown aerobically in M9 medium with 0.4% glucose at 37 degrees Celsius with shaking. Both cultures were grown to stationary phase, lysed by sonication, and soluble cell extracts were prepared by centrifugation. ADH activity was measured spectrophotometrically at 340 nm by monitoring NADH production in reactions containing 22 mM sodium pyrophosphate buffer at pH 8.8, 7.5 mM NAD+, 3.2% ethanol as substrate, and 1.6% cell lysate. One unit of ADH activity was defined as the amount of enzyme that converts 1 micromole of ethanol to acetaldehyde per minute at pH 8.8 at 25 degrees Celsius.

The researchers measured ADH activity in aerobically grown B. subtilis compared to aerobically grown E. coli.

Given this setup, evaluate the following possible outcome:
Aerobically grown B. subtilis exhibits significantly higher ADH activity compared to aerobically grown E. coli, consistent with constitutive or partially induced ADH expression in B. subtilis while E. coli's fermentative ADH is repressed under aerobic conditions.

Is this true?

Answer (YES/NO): NO